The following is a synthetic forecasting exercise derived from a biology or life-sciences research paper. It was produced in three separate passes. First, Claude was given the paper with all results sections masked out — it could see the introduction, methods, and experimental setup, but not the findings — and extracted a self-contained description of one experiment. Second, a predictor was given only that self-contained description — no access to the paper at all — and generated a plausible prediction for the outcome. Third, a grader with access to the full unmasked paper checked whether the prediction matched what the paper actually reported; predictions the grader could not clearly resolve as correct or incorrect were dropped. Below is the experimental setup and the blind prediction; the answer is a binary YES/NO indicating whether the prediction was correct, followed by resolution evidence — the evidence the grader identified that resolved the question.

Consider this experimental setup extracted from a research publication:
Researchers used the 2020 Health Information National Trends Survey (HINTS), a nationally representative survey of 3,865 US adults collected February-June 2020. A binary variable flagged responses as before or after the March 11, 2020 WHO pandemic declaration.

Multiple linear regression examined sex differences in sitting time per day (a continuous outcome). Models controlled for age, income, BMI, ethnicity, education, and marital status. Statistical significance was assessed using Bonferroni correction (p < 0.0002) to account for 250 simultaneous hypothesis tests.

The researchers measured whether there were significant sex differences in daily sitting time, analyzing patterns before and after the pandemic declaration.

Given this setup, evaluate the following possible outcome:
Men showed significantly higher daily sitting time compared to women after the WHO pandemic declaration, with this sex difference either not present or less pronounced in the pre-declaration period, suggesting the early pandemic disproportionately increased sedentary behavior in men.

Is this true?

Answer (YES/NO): NO